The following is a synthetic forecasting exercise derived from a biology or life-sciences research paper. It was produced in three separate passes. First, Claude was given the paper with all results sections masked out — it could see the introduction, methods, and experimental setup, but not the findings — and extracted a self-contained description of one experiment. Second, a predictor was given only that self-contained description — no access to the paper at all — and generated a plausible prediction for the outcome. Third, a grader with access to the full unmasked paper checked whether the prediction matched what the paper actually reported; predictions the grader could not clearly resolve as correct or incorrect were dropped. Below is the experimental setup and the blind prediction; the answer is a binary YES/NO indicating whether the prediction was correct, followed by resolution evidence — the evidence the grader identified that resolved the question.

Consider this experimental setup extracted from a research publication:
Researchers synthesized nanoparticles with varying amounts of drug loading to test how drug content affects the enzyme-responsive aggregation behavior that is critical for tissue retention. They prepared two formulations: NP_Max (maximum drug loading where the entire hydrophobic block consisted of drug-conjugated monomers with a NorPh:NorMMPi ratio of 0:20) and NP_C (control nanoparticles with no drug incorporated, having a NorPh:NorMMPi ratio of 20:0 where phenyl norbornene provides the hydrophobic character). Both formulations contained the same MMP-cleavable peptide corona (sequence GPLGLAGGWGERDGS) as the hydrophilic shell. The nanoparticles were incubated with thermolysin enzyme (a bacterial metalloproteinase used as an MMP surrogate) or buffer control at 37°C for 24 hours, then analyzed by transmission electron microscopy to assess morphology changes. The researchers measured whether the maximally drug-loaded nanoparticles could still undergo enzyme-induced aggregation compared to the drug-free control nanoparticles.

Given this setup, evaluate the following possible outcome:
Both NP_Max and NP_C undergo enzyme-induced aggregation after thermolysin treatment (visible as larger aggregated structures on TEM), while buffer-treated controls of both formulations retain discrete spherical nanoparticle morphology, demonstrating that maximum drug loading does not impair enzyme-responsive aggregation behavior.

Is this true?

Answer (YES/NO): YES